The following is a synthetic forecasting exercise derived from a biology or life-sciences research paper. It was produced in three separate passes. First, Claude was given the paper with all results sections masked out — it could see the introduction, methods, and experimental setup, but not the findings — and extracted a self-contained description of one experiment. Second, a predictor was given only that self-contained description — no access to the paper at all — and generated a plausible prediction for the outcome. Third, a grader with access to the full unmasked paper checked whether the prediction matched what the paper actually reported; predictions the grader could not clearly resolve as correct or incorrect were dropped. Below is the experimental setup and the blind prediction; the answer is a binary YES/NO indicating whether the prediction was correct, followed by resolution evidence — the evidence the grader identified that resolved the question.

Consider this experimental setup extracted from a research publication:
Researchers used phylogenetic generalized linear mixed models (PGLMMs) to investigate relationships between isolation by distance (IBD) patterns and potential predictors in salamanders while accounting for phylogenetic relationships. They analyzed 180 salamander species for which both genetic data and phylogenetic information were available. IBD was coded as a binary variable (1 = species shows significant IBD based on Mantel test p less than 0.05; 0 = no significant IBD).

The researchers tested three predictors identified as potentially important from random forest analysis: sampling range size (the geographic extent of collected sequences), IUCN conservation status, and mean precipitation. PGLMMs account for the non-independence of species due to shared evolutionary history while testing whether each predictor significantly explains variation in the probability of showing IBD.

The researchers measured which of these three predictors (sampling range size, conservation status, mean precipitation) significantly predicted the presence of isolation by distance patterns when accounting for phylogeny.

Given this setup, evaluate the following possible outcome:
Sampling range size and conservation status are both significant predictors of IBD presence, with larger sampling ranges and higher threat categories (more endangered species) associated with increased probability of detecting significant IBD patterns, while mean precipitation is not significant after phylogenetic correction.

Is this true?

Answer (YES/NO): NO